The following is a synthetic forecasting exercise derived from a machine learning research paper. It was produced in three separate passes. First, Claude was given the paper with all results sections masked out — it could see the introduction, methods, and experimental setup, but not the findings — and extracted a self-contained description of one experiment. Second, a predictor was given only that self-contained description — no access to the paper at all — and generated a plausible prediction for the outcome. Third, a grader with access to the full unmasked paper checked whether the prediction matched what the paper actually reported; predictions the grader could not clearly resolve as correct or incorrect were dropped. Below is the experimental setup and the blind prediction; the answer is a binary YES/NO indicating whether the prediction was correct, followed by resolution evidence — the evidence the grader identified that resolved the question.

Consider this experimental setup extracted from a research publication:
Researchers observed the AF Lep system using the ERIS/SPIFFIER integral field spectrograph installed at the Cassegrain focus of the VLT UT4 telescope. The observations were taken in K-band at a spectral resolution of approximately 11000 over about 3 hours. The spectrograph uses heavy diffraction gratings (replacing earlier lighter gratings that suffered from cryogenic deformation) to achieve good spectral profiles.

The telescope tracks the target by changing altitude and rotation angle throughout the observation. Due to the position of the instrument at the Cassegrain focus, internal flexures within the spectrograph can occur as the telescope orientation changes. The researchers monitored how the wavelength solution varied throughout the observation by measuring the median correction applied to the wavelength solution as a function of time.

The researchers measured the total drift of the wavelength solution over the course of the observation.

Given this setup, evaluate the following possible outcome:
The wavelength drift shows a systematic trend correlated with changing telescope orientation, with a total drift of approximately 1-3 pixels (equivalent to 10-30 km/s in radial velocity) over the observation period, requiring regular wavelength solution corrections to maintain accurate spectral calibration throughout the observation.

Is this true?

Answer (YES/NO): NO